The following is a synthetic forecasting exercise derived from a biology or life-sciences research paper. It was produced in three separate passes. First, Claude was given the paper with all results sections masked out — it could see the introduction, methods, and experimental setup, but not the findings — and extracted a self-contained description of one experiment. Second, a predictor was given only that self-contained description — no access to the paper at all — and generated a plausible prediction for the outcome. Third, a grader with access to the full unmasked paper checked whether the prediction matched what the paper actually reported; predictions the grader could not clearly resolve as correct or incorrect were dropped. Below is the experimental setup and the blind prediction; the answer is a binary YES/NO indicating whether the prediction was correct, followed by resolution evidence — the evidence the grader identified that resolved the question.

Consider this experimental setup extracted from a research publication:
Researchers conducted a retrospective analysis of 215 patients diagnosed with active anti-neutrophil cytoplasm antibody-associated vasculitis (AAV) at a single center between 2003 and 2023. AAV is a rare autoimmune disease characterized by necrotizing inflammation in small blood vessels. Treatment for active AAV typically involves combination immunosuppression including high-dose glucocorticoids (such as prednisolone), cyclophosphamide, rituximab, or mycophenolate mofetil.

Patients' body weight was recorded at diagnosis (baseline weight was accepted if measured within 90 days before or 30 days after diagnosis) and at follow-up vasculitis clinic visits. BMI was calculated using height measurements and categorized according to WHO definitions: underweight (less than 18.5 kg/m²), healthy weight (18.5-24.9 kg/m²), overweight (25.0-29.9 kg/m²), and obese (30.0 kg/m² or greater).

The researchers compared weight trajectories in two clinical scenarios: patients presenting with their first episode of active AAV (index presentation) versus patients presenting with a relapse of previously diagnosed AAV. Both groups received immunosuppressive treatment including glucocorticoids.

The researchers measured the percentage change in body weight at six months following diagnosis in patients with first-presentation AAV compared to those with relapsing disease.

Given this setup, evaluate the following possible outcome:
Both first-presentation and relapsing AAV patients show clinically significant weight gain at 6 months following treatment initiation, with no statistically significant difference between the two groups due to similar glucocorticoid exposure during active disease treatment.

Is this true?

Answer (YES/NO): NO